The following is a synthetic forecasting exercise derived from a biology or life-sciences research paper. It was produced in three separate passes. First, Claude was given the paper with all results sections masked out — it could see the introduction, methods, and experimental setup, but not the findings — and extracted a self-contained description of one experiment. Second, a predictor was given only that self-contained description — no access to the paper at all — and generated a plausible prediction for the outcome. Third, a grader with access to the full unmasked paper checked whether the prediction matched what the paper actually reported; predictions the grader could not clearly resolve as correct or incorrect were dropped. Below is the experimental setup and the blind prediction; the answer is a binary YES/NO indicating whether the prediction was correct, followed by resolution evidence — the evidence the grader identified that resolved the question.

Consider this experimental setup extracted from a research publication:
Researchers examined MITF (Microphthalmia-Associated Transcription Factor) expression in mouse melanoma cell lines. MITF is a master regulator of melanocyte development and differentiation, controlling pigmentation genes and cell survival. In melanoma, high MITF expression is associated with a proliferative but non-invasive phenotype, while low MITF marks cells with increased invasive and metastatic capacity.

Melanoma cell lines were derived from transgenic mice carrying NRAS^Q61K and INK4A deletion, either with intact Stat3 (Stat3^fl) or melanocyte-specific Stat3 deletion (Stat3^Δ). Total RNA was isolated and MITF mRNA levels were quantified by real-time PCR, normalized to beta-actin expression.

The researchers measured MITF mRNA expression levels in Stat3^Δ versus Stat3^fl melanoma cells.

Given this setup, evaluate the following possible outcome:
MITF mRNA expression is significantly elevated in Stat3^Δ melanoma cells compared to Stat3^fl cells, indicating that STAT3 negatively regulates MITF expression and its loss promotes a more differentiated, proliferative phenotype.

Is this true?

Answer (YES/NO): YES